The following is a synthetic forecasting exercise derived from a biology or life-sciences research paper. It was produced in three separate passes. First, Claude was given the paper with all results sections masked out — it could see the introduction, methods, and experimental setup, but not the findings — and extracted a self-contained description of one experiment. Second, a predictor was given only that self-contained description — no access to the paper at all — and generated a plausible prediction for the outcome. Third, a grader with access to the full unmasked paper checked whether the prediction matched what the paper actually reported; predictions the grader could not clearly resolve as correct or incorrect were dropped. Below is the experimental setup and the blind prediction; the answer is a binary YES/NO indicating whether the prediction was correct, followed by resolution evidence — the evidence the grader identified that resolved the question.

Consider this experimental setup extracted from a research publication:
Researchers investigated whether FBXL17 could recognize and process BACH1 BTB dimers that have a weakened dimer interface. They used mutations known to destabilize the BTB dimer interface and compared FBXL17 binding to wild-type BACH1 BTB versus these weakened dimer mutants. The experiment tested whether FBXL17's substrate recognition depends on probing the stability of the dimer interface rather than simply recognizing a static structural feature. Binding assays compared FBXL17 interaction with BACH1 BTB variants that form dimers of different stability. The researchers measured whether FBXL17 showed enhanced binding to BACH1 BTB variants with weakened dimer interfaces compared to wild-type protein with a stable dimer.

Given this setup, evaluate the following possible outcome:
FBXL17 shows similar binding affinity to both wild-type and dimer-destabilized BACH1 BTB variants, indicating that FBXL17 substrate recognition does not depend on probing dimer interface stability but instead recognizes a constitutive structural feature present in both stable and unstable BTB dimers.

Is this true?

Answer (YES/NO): NO